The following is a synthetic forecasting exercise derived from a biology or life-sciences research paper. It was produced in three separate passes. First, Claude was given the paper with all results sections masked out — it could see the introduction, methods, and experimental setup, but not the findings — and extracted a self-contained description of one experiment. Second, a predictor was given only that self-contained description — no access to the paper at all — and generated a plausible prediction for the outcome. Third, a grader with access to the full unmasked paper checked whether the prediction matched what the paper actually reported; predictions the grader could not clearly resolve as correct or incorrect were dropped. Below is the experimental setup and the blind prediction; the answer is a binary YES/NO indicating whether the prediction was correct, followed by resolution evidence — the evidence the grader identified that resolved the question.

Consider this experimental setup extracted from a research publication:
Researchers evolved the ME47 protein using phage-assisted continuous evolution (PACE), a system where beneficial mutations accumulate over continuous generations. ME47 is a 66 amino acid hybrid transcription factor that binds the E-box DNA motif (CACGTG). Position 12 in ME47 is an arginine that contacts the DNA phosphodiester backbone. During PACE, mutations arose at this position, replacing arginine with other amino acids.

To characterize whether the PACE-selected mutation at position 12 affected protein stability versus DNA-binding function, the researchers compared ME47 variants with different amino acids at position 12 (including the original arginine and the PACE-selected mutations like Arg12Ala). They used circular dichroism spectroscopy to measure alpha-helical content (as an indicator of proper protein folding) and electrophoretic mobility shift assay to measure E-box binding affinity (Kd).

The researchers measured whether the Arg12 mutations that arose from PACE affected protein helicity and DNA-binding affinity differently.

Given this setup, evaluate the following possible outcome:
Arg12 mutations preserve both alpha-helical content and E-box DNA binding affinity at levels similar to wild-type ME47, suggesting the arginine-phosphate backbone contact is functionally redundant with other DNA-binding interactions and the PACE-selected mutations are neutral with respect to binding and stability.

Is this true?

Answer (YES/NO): NO